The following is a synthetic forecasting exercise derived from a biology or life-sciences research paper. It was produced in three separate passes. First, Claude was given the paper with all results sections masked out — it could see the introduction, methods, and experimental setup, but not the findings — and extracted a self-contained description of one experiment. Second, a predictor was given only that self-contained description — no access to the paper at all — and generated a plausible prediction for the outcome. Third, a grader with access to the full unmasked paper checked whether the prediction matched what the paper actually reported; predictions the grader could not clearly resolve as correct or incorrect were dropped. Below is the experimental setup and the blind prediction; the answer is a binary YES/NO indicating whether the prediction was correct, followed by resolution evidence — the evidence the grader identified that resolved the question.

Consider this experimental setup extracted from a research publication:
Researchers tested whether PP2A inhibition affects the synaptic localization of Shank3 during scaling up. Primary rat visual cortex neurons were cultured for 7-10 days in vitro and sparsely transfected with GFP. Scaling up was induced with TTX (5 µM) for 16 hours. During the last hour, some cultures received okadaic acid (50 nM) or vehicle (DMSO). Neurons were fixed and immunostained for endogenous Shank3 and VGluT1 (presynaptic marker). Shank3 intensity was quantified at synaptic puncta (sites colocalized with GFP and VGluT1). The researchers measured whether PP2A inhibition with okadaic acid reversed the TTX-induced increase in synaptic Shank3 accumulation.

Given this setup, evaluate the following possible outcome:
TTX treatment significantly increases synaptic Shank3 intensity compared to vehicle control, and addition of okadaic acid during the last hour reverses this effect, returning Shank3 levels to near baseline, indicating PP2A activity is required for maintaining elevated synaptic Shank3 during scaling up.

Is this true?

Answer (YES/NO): NO